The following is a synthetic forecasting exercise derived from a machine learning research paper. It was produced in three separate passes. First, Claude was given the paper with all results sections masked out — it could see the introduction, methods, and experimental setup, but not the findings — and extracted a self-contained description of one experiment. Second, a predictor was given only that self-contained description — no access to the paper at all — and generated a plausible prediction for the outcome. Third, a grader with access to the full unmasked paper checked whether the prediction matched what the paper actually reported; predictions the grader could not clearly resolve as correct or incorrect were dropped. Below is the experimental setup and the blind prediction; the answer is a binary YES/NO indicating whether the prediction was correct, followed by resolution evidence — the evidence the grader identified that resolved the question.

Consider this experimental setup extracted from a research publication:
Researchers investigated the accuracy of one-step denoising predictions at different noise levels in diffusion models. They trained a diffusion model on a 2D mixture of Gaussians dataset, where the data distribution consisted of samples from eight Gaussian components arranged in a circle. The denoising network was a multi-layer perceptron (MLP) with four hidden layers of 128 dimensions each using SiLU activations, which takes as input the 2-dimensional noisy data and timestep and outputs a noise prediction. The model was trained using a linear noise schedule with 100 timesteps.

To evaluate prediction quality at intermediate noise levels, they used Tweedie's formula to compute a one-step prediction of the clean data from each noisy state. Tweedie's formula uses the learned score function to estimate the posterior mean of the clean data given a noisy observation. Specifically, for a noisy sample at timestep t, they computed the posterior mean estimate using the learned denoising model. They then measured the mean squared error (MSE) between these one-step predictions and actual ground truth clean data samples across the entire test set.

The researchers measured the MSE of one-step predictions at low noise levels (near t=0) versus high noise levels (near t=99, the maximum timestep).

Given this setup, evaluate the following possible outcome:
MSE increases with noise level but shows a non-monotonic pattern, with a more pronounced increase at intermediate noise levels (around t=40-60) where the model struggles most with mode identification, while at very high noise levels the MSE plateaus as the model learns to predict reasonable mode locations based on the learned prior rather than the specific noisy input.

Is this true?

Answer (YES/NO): NO